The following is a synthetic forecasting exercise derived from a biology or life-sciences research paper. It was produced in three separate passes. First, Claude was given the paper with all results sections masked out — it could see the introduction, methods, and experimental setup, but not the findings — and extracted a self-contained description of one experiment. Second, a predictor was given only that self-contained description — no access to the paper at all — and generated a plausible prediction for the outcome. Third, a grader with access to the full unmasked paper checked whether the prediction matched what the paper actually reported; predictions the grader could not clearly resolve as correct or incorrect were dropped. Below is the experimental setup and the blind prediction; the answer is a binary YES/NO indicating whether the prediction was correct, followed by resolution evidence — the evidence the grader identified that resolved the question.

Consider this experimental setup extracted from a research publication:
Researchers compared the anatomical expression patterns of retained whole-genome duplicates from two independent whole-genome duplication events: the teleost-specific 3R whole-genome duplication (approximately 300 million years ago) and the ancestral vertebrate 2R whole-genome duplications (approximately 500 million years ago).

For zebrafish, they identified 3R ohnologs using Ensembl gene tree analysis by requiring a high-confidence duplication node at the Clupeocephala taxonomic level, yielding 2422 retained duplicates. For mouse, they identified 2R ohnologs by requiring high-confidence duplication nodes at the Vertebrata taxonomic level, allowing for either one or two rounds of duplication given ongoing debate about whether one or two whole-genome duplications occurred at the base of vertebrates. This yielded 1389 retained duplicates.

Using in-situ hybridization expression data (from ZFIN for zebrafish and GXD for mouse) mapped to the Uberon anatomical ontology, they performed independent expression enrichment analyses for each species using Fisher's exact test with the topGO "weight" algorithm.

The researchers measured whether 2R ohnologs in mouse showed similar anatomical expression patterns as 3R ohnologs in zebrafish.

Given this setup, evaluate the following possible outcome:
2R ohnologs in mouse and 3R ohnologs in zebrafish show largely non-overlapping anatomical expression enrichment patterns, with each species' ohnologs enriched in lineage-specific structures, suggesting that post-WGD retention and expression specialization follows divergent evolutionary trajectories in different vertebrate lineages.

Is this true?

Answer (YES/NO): NO